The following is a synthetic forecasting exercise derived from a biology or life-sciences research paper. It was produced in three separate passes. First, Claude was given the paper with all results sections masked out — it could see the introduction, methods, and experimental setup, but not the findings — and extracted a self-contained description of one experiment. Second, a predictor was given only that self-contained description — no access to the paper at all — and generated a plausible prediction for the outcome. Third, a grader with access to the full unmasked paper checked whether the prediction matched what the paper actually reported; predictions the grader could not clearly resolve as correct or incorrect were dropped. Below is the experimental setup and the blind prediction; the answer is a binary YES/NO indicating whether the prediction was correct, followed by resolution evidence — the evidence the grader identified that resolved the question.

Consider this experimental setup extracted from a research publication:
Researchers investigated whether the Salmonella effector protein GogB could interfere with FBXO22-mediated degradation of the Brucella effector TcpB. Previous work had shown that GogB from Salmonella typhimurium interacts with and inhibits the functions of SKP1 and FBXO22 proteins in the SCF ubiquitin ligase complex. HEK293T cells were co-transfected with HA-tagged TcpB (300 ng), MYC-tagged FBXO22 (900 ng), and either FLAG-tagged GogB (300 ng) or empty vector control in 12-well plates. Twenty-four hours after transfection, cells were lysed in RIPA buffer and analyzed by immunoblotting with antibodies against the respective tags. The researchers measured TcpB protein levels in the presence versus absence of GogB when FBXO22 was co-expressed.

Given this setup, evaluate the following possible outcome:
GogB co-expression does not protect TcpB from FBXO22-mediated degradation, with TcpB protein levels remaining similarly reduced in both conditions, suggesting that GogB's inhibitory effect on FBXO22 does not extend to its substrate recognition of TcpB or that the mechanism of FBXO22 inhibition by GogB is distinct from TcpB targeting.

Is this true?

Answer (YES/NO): NO